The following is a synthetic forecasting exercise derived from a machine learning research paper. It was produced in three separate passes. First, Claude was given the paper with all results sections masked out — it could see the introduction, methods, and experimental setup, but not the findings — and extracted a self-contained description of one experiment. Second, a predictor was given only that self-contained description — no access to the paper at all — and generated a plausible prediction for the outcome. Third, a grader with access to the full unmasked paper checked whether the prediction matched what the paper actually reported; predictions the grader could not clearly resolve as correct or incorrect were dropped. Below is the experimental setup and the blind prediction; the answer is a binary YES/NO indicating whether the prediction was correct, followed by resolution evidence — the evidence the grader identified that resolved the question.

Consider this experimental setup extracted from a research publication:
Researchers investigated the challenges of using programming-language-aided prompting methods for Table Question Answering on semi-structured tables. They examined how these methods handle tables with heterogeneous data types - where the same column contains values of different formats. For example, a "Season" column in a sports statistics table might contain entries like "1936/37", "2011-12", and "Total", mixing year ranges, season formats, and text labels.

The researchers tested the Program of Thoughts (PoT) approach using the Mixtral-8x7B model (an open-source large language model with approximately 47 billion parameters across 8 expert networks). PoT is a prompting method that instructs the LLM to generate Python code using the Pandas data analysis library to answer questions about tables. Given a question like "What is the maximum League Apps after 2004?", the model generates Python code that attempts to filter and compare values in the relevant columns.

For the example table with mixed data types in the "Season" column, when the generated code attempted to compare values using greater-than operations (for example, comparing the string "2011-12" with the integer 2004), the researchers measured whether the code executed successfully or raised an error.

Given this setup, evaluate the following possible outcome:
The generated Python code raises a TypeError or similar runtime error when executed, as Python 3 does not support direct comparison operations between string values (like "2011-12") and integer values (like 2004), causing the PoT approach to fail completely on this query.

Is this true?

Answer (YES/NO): YES